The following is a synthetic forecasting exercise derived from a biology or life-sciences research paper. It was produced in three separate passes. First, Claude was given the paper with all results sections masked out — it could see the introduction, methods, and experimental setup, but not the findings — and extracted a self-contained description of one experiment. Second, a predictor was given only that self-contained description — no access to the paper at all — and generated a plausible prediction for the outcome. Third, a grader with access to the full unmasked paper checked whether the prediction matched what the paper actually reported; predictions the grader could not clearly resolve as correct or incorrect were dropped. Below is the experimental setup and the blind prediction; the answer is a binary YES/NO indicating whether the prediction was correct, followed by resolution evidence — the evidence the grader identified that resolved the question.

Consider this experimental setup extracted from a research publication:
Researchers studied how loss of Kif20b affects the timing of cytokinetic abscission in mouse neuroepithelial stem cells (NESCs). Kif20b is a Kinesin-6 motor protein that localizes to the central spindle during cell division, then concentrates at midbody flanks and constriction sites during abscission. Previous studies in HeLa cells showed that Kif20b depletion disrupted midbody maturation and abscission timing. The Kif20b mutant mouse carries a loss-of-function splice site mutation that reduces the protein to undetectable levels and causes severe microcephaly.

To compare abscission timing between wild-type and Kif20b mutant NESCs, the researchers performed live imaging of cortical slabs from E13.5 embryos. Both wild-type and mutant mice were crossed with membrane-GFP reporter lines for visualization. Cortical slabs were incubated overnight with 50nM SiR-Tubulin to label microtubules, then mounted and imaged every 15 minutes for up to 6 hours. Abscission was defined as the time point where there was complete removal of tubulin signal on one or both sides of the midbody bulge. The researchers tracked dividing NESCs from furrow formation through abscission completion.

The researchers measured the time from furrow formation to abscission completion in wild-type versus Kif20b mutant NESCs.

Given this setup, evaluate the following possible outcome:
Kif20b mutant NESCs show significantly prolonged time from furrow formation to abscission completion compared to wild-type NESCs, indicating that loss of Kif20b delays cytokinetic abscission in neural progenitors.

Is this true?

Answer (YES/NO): NO